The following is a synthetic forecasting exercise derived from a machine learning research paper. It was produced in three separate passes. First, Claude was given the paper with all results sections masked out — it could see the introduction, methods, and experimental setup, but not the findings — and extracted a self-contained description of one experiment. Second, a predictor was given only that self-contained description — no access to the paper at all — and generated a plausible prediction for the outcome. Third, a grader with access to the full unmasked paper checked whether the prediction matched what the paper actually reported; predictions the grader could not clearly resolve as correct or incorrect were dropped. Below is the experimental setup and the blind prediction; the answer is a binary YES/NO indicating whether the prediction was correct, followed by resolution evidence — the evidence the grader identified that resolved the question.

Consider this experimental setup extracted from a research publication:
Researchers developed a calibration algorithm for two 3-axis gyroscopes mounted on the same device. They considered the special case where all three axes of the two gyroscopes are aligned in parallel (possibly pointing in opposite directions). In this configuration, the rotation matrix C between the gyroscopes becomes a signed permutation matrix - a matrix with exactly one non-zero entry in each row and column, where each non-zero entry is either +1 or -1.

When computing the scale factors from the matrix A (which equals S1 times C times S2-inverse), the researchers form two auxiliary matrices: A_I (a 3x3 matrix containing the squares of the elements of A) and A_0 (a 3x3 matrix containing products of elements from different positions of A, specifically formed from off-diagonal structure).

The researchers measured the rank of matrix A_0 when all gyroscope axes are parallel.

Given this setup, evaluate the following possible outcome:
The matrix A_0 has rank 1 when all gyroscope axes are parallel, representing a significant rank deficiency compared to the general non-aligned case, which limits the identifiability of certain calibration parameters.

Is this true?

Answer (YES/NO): NO